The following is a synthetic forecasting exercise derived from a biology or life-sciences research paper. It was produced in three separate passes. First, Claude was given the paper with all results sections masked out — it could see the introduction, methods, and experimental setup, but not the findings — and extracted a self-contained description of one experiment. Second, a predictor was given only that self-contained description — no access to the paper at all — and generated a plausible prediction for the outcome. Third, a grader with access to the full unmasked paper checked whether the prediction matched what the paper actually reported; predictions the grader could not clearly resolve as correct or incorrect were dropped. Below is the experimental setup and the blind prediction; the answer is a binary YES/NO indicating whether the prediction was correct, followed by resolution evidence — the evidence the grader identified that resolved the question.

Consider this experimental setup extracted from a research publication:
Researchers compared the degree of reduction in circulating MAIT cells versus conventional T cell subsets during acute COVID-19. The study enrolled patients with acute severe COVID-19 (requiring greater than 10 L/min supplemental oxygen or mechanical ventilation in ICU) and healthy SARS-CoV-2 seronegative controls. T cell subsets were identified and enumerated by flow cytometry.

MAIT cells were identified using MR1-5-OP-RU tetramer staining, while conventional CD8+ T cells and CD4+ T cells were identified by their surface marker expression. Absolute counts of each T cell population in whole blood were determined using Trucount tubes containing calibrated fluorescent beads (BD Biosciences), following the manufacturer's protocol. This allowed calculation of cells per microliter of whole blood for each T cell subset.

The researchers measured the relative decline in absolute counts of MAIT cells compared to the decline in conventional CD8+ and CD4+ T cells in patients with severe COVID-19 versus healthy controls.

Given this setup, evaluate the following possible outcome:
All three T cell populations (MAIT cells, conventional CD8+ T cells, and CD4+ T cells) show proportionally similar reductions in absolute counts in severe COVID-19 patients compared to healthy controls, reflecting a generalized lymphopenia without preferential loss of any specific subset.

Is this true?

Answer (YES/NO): NO